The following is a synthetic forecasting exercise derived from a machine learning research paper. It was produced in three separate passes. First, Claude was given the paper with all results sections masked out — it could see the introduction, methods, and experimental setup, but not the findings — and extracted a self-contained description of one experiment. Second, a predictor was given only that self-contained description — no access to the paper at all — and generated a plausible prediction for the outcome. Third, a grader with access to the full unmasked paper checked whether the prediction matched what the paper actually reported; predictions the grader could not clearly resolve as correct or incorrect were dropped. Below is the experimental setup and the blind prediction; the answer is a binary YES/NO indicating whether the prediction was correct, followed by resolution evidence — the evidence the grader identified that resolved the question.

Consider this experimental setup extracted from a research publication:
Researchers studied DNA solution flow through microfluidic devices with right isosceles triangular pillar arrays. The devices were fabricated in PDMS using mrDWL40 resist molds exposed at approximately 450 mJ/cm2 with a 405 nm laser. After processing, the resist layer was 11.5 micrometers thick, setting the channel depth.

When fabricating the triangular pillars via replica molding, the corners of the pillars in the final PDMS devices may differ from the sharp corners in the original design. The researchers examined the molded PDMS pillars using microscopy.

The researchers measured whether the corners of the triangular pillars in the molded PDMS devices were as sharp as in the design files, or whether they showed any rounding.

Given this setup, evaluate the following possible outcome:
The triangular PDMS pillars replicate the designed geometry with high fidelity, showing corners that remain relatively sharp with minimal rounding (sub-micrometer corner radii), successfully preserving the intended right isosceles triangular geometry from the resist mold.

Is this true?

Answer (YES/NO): NO